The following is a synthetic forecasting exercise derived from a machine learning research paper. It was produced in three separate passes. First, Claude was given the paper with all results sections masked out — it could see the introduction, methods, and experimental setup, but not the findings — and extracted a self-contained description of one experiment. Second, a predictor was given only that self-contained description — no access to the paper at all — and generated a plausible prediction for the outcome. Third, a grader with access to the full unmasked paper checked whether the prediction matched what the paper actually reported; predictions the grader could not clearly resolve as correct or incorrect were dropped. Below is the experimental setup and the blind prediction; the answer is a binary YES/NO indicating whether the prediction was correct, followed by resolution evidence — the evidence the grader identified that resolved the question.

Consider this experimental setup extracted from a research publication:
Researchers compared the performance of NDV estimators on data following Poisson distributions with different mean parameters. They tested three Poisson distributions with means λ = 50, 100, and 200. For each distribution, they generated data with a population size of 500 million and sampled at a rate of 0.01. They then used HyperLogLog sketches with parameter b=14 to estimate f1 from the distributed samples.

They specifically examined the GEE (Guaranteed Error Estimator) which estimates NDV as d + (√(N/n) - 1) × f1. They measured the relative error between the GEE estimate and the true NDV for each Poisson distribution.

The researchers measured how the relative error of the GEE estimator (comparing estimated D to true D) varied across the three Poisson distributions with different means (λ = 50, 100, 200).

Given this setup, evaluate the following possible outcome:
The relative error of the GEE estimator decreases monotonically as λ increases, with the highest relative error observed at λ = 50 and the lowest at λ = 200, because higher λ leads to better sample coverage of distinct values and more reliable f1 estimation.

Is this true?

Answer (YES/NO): NO